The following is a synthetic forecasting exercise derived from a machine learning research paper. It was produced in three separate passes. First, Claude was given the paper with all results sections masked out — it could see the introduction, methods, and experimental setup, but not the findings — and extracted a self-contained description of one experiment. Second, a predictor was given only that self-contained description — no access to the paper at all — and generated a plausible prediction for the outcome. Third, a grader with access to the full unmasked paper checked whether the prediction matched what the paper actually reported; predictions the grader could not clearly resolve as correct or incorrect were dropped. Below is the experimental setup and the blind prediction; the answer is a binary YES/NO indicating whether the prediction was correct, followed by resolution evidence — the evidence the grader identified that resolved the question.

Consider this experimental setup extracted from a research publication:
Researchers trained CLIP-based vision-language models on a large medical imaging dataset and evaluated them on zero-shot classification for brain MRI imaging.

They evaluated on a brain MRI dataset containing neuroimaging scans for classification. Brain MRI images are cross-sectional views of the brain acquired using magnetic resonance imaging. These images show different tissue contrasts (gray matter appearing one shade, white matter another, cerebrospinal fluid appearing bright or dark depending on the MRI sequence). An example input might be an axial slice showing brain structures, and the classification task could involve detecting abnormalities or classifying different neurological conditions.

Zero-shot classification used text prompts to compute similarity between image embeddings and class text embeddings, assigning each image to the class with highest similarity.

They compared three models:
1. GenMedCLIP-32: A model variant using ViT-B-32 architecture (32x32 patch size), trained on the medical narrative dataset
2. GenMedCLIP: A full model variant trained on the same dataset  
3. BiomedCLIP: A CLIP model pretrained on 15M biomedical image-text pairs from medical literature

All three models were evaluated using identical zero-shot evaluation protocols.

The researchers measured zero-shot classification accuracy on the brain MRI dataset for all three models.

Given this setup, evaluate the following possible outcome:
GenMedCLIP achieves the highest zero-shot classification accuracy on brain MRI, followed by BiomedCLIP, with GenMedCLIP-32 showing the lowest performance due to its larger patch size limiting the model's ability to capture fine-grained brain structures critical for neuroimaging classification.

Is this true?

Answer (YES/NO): NO